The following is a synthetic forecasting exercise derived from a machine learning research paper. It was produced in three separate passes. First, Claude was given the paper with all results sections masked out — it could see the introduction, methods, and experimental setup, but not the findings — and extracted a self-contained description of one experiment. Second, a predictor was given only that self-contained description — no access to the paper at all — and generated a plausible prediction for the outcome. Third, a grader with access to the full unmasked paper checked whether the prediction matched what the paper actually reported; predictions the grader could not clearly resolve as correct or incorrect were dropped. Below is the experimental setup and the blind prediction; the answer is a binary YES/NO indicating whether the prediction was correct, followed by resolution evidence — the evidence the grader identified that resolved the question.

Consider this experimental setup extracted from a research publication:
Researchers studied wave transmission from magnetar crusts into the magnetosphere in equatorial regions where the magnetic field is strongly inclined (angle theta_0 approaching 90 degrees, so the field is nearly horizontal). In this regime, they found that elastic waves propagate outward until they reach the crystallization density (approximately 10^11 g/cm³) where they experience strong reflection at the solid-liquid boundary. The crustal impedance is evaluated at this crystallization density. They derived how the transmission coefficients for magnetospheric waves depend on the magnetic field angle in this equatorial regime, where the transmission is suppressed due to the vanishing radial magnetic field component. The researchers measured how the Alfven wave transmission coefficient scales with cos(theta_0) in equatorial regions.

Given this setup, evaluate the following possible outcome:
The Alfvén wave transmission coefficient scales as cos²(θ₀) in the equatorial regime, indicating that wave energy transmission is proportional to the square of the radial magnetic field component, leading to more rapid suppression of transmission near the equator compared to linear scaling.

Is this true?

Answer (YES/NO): NO